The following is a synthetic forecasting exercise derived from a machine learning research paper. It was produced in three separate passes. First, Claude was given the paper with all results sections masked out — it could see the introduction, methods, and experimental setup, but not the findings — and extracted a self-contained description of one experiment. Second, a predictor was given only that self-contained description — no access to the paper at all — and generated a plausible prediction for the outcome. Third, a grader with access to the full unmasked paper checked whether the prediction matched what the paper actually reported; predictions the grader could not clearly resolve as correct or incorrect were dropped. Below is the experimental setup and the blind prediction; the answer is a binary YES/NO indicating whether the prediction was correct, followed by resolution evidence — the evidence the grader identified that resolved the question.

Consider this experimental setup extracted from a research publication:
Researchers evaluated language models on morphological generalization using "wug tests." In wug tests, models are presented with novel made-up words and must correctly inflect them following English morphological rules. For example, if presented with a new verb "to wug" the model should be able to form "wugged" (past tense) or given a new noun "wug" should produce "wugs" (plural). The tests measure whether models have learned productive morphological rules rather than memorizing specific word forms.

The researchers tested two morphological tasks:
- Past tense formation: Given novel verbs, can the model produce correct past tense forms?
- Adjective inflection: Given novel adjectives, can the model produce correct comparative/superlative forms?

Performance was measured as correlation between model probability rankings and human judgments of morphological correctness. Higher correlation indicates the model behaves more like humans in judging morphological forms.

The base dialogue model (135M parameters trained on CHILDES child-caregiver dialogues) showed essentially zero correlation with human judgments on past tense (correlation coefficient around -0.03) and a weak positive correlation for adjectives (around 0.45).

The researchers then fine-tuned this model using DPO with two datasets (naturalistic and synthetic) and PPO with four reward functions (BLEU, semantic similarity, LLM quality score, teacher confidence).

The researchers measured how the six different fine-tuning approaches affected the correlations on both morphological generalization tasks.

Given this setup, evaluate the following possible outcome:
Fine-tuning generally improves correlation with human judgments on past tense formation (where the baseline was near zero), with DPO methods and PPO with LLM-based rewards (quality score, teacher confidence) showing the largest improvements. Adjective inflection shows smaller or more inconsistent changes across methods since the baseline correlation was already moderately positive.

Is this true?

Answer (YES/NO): NO